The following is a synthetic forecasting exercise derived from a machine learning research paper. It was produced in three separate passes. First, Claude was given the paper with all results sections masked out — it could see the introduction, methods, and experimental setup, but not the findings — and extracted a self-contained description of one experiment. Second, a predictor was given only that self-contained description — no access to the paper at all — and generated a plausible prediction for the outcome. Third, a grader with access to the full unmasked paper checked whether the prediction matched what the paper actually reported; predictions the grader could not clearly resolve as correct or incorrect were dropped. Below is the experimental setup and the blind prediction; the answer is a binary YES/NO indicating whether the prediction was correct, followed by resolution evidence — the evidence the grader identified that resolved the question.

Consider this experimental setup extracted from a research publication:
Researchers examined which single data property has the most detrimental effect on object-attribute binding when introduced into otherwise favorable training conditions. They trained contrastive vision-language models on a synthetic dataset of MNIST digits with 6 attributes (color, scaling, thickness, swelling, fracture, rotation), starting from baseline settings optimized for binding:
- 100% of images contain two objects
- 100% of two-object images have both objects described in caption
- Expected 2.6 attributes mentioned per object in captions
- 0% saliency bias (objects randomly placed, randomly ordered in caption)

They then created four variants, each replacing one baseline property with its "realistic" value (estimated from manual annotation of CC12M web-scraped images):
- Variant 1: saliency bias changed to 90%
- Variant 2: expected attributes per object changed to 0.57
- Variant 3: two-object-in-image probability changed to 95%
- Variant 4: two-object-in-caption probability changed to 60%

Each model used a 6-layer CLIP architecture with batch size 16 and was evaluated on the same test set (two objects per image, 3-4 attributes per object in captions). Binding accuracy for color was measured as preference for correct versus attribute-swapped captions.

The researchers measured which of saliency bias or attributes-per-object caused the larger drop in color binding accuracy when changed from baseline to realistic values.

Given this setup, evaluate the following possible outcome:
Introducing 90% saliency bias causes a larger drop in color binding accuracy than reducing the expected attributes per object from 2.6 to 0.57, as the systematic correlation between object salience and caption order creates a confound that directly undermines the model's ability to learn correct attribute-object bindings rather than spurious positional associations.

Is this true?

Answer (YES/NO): NO